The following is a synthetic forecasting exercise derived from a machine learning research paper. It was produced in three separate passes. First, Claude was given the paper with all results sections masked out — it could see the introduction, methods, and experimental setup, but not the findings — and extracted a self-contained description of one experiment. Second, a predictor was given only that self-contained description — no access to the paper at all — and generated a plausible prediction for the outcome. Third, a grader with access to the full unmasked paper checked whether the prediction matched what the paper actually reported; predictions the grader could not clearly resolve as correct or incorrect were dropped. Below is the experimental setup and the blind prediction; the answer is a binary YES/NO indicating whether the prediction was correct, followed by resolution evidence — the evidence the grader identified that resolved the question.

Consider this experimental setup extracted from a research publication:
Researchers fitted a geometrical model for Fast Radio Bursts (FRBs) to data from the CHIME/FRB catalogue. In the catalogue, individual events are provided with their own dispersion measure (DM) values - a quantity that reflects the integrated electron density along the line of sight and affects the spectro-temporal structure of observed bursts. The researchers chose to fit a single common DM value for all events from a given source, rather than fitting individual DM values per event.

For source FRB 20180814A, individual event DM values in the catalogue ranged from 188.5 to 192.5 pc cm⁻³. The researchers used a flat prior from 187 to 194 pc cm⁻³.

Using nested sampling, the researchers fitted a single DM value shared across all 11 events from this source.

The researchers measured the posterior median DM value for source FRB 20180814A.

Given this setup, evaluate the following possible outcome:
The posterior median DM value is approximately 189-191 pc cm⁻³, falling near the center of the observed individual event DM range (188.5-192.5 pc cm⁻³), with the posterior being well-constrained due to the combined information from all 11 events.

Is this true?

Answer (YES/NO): NO